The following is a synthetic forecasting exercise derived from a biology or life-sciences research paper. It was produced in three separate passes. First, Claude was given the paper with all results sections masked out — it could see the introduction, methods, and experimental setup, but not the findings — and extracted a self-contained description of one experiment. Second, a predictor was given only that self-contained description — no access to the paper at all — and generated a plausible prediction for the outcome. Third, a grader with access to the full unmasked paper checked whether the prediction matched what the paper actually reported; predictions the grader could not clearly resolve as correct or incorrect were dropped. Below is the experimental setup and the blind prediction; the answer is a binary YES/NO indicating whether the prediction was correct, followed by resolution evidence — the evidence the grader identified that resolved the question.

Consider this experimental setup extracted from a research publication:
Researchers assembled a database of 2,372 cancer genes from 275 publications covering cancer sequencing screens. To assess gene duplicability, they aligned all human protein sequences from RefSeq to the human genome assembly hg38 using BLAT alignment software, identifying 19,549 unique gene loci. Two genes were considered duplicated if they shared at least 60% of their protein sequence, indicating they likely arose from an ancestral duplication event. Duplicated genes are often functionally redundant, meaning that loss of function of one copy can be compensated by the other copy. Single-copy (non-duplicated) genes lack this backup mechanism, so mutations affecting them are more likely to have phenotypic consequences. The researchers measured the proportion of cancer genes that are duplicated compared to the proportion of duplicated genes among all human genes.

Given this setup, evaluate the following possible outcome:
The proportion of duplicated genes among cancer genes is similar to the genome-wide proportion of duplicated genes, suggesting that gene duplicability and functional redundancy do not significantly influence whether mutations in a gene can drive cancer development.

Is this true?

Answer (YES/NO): NO